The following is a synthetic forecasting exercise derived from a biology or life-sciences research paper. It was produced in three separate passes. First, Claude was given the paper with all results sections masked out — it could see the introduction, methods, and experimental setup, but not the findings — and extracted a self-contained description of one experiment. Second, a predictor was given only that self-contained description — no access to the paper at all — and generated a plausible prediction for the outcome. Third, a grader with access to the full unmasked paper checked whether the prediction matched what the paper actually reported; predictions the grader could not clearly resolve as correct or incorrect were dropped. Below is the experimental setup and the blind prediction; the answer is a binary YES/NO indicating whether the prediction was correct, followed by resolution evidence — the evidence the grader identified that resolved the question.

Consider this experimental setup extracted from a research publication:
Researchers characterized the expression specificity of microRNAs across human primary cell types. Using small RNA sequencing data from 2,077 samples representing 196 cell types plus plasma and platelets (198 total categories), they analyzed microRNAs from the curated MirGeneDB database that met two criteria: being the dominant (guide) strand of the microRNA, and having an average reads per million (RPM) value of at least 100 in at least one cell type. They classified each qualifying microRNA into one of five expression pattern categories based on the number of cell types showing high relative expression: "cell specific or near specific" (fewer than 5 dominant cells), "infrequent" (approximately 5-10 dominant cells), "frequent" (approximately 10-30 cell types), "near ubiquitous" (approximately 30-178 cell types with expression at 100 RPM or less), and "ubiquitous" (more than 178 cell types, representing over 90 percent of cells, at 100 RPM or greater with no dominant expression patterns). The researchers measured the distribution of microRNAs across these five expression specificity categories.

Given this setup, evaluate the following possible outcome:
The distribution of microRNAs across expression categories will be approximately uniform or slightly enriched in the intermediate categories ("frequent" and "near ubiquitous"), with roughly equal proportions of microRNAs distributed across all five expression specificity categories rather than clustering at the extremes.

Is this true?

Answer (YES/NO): NO